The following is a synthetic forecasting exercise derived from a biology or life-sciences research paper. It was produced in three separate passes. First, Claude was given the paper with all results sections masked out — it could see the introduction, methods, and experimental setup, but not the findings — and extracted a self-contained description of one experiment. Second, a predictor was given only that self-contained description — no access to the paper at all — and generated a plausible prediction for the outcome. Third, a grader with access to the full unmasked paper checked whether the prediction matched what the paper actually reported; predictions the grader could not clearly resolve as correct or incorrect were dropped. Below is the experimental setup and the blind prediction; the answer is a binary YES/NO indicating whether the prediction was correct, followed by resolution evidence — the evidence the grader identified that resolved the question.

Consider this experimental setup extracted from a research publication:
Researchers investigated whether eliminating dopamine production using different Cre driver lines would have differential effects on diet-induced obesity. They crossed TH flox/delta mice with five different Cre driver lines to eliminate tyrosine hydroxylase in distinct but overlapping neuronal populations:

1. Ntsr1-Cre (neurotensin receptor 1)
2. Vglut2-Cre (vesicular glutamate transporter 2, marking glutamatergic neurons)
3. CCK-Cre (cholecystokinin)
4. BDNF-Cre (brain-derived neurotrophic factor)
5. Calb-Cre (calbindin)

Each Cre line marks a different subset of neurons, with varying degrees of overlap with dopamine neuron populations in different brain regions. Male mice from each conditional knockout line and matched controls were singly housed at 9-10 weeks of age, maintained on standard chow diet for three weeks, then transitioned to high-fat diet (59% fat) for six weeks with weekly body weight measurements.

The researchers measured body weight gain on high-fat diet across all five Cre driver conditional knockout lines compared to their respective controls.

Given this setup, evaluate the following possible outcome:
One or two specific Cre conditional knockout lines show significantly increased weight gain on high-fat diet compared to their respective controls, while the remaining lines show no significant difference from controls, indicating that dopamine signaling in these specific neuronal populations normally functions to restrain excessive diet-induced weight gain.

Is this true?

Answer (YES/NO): NO